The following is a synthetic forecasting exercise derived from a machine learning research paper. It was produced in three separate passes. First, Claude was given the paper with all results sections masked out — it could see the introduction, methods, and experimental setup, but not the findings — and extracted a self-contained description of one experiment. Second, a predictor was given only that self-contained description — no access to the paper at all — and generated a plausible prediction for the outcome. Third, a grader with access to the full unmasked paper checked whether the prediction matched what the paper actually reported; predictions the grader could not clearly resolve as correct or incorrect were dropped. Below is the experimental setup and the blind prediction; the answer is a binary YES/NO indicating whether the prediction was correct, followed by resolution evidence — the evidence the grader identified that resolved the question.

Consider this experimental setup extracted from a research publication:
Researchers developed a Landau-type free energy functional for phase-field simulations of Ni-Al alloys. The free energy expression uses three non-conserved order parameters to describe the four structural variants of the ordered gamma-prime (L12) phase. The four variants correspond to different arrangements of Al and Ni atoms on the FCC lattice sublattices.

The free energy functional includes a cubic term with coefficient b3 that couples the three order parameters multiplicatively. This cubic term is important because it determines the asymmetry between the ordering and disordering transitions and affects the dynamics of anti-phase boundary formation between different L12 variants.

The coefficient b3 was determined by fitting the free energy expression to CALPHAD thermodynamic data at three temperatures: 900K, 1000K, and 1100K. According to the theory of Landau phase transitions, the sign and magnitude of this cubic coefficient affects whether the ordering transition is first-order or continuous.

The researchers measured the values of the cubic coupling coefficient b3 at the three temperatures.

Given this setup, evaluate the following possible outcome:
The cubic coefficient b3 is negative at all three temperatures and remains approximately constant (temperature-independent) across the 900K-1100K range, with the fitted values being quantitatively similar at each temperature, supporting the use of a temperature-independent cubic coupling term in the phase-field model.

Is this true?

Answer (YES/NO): NO